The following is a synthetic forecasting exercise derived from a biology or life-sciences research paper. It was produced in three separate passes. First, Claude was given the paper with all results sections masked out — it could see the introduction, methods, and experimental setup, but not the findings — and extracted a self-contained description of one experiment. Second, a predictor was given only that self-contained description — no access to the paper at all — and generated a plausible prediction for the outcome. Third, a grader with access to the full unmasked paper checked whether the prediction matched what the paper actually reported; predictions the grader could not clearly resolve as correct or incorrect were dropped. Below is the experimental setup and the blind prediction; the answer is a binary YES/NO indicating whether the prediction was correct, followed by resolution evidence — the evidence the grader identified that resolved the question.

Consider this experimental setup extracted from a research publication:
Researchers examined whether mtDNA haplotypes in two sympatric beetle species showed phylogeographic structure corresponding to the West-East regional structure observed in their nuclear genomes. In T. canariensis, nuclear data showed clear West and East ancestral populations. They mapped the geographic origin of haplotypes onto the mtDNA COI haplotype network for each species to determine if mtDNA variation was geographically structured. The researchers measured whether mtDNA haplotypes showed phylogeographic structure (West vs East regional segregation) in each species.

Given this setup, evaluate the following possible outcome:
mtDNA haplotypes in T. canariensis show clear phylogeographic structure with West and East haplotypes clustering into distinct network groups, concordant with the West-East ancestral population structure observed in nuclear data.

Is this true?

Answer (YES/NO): YES